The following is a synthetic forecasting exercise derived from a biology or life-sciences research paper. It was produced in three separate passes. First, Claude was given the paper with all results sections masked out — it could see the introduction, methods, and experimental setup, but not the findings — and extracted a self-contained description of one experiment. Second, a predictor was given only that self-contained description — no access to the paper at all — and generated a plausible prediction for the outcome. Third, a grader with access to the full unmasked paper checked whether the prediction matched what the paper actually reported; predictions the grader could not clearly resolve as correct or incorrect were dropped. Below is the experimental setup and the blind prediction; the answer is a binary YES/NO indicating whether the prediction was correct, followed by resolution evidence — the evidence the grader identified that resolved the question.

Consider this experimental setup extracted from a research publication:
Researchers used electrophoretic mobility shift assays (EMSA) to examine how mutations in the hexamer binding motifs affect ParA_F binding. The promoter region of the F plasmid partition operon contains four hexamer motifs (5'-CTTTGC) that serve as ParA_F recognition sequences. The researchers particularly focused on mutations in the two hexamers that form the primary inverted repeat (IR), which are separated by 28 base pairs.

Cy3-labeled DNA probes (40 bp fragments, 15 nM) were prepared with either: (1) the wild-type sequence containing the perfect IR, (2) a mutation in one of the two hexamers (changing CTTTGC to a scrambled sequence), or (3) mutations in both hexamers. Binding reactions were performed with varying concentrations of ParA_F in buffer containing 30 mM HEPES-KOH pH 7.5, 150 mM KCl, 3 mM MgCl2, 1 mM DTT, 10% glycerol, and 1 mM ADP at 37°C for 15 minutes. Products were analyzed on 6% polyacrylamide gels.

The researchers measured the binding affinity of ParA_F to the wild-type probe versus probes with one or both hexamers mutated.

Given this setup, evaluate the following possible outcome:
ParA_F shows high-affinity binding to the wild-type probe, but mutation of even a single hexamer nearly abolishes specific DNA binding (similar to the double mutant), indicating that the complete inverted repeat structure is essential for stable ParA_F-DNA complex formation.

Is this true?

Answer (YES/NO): YES